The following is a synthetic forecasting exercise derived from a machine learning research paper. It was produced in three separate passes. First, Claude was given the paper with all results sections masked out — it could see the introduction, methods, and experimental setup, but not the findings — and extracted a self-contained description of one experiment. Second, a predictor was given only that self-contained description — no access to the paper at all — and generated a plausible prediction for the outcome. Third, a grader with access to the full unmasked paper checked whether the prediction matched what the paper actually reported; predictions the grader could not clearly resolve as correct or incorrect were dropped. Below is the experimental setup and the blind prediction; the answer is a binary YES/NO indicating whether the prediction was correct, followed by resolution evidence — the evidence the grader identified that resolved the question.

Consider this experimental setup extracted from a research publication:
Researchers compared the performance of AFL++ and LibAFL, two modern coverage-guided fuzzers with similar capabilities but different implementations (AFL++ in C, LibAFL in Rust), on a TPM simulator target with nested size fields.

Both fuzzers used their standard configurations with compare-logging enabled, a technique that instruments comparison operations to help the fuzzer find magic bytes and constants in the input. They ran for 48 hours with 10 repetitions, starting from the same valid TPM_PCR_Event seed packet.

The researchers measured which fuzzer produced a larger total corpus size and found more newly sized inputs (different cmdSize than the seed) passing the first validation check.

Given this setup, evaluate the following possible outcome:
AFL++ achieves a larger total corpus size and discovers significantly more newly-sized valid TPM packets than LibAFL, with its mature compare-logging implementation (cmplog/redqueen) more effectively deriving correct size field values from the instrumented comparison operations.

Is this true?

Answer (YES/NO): NO